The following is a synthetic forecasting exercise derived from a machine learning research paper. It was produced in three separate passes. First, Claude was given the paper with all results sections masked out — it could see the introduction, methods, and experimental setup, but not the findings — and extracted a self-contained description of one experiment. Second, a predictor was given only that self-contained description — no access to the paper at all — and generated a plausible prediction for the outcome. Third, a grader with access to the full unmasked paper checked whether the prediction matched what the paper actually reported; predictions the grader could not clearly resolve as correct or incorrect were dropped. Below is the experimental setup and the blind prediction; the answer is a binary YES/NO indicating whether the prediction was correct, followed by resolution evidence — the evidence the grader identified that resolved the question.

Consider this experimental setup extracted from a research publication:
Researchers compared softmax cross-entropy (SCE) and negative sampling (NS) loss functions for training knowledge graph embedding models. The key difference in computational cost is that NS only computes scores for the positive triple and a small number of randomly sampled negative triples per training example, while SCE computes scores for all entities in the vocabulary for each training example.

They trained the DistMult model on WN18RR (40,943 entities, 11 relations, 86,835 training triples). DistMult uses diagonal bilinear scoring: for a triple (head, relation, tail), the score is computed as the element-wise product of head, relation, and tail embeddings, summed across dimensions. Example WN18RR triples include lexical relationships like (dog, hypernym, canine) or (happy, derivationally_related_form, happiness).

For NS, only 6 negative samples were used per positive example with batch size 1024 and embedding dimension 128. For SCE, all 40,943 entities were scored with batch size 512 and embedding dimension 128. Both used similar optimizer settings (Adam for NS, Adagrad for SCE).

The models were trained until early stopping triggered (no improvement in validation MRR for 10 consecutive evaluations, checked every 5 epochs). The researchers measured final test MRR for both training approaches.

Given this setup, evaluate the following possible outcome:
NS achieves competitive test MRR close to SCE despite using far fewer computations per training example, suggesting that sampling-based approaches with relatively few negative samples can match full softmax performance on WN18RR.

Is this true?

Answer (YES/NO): NO